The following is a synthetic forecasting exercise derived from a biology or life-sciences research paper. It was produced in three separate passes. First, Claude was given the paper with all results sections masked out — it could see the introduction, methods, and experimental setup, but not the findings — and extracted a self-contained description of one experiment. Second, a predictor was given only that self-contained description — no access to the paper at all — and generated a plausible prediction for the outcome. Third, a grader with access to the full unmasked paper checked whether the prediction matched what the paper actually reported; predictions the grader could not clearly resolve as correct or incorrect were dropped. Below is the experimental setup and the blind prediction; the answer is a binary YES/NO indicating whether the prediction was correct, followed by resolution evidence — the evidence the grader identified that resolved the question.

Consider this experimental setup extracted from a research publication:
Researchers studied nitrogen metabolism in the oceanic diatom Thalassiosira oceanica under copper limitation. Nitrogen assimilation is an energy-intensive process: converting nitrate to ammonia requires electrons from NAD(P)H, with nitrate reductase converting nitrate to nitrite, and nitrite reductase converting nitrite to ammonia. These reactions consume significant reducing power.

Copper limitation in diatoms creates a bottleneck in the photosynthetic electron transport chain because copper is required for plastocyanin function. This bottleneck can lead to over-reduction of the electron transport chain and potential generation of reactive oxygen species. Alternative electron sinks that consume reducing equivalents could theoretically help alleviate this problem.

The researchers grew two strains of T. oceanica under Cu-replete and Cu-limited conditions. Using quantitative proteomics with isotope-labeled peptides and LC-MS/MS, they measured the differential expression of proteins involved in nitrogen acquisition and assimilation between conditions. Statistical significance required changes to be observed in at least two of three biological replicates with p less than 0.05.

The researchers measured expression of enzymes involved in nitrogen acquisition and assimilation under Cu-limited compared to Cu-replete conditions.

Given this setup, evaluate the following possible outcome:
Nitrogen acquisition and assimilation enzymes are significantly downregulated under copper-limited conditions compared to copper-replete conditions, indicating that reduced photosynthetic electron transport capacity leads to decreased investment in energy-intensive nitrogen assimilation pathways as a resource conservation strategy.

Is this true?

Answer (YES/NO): NO